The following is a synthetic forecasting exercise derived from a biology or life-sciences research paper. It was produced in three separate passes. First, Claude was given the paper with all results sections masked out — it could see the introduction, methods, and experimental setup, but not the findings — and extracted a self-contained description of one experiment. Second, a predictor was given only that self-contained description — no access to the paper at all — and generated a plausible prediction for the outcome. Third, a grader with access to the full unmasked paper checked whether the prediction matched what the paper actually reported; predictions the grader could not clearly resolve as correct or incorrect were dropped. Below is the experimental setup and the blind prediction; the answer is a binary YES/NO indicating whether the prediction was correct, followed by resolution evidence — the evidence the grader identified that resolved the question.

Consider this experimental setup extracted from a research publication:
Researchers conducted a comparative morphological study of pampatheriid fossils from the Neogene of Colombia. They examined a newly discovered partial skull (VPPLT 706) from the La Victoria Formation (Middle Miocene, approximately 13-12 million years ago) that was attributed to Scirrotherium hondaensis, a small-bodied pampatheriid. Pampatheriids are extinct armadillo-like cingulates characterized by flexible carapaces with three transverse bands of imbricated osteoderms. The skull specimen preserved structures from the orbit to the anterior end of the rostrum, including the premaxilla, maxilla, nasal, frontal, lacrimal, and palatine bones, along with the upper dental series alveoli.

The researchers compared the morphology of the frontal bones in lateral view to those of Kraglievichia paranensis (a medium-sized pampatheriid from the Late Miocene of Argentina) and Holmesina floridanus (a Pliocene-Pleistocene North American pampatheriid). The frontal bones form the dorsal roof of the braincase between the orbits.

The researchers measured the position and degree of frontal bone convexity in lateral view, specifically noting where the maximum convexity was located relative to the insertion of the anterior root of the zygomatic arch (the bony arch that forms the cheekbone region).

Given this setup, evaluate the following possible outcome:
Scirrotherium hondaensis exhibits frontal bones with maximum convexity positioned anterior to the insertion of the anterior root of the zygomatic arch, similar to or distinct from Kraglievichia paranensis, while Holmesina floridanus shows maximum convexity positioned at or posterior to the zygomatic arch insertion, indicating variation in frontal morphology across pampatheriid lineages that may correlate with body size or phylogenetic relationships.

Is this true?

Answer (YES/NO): NO